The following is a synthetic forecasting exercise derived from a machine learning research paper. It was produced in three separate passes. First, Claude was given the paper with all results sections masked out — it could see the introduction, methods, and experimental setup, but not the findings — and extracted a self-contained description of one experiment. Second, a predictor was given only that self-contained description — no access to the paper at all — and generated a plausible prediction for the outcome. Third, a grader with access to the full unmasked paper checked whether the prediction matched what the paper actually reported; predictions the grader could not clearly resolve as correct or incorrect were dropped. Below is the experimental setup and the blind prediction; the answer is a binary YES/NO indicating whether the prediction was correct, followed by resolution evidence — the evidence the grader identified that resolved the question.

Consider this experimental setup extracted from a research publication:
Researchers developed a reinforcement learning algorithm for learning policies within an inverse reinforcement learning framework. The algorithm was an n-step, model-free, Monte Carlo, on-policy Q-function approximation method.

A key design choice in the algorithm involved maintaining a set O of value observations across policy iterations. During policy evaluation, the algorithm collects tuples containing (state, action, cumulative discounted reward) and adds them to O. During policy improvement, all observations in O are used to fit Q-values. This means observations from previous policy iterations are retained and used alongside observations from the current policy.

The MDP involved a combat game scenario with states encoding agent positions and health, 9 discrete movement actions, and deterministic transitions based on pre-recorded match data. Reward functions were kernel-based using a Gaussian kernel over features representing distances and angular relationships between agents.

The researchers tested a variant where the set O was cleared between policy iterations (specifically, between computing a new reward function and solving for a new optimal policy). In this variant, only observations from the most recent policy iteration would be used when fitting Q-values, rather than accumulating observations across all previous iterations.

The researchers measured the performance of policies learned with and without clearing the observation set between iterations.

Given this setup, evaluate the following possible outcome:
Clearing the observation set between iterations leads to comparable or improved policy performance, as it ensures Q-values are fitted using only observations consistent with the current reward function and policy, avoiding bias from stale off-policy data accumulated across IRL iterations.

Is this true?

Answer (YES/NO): NO